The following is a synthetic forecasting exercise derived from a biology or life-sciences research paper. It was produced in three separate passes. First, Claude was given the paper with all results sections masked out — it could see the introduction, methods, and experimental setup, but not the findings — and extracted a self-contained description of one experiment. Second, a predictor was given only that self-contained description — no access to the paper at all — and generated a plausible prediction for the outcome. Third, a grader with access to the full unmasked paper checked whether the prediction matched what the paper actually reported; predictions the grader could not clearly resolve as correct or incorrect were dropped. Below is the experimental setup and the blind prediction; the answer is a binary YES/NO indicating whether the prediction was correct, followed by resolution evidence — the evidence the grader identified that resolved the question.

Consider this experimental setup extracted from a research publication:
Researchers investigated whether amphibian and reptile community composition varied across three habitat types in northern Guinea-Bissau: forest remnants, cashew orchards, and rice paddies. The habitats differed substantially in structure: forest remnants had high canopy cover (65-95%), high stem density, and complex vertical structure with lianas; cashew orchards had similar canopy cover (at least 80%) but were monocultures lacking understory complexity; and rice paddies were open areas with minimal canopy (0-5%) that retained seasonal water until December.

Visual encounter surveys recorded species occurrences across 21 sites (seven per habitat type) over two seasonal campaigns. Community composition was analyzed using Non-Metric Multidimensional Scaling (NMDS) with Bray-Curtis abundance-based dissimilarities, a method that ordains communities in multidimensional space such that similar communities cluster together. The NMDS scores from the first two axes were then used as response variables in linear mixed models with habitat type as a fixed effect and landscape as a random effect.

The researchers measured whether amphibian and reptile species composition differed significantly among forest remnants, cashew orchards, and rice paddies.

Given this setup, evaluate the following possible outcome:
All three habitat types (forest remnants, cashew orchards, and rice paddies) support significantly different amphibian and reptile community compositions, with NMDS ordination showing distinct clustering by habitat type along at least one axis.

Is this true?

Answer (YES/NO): NO